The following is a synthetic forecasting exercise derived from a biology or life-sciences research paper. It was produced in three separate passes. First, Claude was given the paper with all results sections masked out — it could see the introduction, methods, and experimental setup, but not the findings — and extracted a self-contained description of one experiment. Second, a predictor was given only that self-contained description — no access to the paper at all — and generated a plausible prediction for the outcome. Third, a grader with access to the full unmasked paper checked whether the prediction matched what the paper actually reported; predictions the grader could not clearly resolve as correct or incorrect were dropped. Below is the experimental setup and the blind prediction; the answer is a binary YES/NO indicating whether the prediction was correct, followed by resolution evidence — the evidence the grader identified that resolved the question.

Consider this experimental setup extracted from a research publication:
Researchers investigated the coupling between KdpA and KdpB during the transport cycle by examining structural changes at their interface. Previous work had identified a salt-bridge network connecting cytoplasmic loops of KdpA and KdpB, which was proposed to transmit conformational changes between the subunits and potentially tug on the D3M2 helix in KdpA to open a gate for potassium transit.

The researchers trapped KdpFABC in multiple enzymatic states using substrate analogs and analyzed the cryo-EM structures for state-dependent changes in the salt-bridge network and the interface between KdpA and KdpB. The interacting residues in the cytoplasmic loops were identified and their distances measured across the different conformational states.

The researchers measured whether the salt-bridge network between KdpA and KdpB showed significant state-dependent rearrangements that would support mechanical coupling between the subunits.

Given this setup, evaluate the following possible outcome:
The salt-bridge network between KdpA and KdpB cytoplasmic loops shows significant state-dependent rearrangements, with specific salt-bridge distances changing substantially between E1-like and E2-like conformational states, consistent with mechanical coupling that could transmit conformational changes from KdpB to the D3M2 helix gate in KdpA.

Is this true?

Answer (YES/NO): NO